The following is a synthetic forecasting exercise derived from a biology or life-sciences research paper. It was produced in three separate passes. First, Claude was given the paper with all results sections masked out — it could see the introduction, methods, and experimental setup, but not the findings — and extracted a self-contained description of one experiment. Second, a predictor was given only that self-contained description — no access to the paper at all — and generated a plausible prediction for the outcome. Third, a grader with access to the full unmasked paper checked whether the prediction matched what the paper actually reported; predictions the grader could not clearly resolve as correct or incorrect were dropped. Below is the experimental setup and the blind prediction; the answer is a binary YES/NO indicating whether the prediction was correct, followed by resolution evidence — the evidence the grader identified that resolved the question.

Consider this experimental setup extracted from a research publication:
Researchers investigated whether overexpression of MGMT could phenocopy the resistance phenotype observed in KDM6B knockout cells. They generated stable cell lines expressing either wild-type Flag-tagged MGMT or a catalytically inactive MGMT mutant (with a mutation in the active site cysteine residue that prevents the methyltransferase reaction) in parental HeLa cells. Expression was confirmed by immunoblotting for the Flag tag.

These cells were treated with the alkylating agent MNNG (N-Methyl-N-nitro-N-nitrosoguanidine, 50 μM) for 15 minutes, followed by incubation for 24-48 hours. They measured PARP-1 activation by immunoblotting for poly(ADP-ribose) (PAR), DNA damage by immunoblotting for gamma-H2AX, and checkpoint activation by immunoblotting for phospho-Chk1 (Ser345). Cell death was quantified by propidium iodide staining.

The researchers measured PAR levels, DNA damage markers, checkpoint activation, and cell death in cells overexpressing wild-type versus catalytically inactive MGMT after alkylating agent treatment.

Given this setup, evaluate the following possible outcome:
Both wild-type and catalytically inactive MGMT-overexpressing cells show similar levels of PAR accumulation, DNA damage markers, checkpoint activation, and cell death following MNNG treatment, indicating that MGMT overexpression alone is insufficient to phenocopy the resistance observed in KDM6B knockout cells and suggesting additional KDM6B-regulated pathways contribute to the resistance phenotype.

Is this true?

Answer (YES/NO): NO